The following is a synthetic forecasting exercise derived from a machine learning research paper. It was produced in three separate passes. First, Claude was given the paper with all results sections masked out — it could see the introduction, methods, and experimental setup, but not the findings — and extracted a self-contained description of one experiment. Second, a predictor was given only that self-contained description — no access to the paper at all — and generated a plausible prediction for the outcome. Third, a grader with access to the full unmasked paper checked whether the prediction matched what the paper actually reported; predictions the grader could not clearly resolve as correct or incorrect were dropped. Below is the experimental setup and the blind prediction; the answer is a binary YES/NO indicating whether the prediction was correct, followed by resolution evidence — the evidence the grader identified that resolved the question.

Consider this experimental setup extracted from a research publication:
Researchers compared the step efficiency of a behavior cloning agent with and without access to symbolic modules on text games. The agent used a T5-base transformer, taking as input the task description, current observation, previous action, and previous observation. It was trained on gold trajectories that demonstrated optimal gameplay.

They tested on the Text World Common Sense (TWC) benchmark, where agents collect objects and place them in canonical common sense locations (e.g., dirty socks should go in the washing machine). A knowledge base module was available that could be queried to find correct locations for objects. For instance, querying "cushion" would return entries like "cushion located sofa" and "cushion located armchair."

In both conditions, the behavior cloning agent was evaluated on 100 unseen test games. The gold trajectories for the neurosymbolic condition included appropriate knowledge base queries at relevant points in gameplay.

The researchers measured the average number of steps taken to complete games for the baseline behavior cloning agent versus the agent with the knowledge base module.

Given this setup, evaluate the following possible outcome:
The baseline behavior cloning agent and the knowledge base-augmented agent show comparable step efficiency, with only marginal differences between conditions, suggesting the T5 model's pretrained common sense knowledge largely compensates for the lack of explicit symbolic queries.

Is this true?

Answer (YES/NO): NO